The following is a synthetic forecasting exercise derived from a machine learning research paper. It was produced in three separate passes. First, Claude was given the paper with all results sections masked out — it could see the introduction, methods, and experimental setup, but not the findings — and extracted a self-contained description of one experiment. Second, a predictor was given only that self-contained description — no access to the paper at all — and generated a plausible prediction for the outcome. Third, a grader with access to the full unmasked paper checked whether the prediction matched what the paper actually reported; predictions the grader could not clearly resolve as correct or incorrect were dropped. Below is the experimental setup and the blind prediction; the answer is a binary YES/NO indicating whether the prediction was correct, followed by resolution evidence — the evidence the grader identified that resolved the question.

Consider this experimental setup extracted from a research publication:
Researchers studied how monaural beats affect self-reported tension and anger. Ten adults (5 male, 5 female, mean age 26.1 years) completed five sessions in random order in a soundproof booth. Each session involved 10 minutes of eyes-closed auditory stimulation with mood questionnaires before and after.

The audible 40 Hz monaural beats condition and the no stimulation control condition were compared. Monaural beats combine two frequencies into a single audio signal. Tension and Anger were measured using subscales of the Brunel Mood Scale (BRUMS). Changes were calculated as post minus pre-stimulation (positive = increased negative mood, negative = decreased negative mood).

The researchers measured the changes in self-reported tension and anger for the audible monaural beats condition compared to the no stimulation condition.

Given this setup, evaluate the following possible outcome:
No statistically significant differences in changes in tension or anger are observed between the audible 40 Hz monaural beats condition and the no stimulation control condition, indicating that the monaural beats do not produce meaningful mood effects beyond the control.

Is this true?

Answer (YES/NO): NO